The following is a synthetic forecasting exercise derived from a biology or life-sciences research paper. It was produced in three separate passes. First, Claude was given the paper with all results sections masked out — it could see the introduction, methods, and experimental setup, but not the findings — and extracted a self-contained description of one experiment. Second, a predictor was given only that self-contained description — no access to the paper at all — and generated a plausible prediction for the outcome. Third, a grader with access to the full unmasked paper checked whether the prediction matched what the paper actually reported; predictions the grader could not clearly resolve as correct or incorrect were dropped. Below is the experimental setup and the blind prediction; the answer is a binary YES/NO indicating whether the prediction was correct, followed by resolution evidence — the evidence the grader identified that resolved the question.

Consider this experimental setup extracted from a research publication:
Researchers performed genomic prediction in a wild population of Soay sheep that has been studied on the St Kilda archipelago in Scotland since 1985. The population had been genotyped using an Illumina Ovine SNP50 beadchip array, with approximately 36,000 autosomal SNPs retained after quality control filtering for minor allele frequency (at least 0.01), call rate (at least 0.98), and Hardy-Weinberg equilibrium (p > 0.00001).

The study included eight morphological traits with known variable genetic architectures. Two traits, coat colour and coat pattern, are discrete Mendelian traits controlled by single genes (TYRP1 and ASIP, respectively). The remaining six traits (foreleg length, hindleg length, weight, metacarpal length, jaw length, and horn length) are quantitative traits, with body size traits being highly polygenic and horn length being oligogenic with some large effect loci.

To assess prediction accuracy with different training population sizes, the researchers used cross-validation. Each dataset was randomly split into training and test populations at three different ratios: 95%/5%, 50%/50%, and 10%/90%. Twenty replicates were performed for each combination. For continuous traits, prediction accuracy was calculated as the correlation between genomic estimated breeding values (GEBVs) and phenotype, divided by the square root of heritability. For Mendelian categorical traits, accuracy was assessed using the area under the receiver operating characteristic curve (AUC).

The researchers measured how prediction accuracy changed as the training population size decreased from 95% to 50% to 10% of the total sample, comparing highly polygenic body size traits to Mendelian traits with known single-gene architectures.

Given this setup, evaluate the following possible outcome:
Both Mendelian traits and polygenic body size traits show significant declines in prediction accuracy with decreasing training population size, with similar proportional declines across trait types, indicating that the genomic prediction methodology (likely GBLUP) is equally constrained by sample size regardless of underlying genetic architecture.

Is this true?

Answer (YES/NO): NO